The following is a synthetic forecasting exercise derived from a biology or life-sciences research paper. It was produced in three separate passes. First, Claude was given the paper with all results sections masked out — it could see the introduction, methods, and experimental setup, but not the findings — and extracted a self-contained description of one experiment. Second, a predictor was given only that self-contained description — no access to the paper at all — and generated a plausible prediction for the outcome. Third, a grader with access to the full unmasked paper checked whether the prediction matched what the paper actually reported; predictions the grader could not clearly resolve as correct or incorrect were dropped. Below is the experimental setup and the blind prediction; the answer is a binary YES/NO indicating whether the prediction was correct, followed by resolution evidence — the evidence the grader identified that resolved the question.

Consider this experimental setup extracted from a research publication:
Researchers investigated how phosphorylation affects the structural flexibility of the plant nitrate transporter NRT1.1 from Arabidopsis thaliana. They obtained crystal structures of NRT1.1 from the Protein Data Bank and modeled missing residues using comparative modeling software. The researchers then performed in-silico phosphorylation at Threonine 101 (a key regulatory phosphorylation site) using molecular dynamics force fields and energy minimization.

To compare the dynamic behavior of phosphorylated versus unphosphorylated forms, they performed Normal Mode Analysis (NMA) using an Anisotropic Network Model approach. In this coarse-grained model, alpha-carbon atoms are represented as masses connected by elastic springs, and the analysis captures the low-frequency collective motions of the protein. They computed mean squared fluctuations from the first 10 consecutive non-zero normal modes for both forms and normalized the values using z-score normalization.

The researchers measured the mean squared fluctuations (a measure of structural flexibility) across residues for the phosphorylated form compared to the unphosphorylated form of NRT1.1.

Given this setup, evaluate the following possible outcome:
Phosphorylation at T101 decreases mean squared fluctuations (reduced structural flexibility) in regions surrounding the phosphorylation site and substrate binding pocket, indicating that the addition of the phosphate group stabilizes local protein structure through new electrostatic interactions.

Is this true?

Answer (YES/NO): NO